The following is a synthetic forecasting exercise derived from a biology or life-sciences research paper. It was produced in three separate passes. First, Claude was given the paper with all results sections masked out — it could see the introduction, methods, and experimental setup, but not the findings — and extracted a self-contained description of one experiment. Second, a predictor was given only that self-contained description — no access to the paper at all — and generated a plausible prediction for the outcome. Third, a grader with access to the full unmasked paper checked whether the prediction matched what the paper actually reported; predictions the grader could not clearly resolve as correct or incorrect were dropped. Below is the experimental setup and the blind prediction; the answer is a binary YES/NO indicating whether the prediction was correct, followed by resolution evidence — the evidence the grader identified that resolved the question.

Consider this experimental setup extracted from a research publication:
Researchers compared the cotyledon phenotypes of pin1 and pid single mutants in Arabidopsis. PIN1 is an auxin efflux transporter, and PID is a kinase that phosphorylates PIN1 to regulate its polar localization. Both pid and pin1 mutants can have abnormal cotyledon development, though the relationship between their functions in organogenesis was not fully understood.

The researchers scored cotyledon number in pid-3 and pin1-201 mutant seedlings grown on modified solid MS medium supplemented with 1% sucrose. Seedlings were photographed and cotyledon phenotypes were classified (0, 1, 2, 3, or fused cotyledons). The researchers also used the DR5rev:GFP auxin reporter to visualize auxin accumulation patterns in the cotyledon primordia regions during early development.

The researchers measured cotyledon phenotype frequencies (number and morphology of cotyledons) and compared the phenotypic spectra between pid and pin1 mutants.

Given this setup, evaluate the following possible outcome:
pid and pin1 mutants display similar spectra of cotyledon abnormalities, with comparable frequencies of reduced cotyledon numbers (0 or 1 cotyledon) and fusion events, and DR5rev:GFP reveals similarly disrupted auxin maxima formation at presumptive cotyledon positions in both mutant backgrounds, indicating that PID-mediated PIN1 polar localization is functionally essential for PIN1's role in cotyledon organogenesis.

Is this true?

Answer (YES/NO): NO